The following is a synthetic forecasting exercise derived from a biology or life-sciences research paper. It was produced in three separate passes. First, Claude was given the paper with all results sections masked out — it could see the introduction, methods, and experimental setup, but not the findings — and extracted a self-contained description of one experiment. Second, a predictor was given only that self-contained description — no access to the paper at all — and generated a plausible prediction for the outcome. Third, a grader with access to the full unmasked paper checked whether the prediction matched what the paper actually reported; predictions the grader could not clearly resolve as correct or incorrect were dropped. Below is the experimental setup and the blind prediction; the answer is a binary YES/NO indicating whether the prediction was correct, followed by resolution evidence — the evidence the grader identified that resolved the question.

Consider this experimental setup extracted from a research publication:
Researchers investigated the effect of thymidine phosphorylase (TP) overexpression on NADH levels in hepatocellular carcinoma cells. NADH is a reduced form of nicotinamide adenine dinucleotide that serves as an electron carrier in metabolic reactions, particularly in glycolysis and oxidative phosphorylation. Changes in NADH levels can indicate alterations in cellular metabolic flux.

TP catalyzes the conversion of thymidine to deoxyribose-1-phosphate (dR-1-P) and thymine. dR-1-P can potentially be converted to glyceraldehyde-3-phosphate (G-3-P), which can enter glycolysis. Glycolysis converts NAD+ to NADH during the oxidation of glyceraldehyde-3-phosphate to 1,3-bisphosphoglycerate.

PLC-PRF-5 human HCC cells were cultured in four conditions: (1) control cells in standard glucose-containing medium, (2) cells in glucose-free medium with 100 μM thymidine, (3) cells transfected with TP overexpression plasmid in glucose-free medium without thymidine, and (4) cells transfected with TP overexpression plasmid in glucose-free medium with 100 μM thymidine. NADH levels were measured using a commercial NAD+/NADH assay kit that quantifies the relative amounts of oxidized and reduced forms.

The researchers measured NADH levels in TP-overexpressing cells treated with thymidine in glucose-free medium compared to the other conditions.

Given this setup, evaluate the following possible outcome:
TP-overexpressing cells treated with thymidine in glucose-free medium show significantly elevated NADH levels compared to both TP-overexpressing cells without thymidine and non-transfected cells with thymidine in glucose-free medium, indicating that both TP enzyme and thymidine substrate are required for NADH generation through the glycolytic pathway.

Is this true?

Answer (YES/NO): NO